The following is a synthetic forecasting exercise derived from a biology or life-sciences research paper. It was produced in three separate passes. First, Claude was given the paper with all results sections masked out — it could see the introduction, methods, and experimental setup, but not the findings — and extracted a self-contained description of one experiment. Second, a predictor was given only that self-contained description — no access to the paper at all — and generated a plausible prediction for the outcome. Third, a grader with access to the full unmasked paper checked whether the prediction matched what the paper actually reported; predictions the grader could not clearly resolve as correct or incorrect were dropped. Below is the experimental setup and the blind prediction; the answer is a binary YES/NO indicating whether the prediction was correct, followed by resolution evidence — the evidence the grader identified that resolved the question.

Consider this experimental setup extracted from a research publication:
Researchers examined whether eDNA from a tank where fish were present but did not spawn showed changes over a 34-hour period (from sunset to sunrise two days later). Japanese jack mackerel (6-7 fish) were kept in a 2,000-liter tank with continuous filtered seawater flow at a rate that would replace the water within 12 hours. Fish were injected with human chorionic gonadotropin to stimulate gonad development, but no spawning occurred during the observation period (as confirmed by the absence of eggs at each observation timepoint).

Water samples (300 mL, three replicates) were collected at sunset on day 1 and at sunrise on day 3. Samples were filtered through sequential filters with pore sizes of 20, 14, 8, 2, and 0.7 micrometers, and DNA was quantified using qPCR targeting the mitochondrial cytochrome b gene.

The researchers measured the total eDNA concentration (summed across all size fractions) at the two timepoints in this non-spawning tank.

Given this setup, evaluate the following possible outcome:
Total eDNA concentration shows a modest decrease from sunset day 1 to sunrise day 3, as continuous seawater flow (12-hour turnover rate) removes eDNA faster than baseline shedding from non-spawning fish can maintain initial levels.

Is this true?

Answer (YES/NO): NO